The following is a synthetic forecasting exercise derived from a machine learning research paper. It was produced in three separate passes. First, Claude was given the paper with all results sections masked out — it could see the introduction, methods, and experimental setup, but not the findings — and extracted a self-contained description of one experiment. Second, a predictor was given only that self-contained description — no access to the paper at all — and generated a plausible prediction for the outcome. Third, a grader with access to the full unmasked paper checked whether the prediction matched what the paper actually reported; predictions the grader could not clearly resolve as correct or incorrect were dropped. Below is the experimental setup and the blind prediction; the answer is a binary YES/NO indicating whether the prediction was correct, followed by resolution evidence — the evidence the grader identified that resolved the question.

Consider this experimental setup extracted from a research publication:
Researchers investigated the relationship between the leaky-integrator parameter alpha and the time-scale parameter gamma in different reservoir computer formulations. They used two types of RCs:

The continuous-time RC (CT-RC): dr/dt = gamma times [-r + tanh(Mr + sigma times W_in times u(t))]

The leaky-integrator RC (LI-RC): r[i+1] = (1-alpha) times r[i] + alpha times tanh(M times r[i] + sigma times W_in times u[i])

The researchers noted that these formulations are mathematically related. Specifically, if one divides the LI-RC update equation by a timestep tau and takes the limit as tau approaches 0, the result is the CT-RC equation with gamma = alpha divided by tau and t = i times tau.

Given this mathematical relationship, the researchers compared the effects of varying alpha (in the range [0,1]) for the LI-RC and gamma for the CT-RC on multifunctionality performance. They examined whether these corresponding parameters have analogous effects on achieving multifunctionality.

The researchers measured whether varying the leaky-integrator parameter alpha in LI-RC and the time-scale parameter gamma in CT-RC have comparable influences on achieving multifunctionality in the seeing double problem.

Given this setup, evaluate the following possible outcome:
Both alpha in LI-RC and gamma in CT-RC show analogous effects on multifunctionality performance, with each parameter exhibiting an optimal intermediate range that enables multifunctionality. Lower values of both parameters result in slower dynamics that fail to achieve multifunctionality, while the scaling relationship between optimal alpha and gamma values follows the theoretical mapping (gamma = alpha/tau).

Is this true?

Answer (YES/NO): NO